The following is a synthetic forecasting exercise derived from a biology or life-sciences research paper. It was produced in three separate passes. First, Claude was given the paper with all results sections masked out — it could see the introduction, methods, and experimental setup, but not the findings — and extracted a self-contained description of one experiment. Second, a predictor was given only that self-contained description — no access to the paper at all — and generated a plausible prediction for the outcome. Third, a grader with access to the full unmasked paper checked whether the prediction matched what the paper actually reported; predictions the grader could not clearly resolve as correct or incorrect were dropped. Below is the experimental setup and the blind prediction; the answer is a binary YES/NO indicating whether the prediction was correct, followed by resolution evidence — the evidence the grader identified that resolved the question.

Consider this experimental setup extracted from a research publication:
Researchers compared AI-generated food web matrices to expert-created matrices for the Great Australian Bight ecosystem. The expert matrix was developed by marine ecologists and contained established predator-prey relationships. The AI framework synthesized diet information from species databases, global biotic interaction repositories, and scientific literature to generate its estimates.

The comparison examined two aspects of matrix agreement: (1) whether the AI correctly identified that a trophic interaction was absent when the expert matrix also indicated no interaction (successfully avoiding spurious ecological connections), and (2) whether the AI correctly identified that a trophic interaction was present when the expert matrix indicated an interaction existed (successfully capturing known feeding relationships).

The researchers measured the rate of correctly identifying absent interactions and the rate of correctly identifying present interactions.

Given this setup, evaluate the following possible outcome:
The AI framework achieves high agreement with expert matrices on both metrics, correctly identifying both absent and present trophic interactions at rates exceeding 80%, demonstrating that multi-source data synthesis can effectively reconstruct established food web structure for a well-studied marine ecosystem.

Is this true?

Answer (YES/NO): NO